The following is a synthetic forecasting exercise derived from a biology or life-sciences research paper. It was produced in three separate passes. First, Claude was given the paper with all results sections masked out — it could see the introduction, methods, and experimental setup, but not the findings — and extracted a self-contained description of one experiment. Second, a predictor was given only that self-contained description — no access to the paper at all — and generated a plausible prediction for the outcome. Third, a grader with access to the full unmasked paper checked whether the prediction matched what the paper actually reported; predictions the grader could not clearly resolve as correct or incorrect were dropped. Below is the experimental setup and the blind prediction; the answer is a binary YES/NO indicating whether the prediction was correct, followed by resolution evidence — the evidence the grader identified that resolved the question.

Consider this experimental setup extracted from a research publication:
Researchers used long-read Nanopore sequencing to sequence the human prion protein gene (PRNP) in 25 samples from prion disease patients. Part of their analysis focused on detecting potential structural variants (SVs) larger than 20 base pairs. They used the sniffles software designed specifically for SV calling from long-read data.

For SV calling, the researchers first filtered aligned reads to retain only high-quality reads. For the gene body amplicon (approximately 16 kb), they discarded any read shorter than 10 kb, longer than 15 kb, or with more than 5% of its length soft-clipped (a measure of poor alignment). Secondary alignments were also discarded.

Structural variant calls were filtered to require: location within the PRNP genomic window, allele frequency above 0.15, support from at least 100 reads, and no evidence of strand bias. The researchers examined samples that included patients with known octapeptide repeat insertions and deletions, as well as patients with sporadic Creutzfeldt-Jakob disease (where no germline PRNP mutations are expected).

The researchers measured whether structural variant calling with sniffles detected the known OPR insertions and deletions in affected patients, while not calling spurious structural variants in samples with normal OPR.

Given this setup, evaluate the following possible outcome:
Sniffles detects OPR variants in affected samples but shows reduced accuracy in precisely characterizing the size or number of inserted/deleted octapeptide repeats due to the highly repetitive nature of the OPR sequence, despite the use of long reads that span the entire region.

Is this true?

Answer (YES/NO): NO